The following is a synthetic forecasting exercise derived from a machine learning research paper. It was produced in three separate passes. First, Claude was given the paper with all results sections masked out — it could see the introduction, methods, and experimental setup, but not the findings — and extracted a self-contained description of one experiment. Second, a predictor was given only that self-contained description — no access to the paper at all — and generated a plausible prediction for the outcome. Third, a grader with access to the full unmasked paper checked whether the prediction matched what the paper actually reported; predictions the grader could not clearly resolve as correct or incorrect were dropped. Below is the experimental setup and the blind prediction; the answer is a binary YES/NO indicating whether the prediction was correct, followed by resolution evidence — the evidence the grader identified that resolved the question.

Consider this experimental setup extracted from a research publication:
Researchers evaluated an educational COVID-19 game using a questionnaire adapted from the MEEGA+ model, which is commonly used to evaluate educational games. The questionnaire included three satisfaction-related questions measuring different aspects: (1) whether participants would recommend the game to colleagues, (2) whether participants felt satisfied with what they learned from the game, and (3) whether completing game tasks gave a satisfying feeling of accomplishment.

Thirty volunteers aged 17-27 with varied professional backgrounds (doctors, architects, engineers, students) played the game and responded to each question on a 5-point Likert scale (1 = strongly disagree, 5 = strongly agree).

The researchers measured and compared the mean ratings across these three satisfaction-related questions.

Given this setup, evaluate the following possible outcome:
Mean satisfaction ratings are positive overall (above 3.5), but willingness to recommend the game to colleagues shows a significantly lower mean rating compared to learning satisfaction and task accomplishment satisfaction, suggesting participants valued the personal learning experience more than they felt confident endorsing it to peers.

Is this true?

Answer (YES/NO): NO